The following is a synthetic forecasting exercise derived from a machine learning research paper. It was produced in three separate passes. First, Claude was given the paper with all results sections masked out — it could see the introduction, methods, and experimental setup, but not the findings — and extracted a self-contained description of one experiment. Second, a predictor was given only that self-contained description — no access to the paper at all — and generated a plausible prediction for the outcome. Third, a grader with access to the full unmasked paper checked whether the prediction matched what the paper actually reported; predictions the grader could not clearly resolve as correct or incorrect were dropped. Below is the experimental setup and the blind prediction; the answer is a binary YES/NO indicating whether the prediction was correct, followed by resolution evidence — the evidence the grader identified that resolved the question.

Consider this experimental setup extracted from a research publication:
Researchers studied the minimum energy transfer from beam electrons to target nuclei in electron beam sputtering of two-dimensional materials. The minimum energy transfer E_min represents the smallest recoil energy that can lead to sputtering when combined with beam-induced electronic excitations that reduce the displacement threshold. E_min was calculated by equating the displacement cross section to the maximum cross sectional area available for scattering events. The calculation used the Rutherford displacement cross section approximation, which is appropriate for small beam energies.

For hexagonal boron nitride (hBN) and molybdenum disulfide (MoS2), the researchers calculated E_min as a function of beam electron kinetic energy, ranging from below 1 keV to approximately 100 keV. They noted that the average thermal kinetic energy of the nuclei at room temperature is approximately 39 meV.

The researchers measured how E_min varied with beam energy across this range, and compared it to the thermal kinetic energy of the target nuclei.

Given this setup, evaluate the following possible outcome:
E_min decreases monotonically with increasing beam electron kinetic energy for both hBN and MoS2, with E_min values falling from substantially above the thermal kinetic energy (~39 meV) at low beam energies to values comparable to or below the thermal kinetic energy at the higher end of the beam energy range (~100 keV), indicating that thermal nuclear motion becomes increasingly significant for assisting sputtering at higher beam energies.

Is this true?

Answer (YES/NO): NO